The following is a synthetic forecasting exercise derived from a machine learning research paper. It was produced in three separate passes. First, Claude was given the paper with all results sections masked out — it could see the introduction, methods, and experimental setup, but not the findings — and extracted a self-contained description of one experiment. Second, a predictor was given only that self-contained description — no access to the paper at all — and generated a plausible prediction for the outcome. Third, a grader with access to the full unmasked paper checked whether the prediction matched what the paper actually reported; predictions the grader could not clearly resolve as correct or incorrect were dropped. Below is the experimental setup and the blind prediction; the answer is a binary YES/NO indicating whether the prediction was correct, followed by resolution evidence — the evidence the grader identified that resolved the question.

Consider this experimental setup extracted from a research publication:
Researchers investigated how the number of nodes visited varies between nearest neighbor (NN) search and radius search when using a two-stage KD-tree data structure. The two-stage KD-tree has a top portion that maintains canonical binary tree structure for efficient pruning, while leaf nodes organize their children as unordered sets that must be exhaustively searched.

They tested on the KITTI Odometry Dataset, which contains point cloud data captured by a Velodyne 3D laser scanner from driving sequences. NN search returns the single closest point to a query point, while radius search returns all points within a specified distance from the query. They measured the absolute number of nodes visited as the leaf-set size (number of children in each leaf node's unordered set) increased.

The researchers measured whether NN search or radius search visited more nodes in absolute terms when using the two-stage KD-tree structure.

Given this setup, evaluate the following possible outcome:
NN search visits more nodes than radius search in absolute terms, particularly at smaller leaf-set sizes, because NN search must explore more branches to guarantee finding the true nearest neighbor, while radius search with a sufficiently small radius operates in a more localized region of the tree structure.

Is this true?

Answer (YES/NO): NO